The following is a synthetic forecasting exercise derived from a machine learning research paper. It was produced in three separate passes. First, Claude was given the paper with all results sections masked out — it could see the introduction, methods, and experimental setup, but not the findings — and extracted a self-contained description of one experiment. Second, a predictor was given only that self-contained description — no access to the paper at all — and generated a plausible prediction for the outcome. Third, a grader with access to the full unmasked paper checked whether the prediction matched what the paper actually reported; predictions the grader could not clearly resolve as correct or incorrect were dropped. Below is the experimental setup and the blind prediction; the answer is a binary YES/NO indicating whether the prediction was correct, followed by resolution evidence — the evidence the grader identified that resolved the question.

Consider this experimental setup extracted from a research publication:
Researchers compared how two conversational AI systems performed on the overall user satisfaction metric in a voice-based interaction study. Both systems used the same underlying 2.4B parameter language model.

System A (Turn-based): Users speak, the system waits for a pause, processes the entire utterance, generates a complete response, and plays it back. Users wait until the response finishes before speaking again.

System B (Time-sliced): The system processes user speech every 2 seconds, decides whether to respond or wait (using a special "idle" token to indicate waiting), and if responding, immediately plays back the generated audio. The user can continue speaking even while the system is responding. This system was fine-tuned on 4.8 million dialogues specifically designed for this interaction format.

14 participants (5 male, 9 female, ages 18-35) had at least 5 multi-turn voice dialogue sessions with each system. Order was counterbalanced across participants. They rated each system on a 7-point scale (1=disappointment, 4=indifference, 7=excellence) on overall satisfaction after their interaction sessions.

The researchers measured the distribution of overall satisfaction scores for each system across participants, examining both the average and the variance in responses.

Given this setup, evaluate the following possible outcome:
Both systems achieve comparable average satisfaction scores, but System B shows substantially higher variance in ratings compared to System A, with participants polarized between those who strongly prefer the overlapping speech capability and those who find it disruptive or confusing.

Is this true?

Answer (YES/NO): NO